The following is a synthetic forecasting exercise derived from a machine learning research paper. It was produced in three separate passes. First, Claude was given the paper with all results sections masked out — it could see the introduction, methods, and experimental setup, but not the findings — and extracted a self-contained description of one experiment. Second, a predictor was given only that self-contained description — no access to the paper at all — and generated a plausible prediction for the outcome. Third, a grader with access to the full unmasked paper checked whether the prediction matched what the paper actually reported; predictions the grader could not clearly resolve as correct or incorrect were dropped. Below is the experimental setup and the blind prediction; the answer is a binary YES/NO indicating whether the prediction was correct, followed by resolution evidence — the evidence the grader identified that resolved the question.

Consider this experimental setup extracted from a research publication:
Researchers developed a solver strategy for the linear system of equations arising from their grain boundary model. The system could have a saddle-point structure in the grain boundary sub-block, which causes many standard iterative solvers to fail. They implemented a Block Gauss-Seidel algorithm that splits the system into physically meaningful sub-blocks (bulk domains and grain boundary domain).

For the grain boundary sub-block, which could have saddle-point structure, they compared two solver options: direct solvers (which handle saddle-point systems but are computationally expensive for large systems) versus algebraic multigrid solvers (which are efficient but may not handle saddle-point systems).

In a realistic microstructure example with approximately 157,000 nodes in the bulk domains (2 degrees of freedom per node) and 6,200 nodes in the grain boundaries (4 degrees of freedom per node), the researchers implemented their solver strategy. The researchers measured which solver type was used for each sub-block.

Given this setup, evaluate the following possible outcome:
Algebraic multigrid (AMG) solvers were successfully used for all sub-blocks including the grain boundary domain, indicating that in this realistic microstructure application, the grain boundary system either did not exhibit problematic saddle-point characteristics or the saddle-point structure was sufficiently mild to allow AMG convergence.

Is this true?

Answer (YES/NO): NO